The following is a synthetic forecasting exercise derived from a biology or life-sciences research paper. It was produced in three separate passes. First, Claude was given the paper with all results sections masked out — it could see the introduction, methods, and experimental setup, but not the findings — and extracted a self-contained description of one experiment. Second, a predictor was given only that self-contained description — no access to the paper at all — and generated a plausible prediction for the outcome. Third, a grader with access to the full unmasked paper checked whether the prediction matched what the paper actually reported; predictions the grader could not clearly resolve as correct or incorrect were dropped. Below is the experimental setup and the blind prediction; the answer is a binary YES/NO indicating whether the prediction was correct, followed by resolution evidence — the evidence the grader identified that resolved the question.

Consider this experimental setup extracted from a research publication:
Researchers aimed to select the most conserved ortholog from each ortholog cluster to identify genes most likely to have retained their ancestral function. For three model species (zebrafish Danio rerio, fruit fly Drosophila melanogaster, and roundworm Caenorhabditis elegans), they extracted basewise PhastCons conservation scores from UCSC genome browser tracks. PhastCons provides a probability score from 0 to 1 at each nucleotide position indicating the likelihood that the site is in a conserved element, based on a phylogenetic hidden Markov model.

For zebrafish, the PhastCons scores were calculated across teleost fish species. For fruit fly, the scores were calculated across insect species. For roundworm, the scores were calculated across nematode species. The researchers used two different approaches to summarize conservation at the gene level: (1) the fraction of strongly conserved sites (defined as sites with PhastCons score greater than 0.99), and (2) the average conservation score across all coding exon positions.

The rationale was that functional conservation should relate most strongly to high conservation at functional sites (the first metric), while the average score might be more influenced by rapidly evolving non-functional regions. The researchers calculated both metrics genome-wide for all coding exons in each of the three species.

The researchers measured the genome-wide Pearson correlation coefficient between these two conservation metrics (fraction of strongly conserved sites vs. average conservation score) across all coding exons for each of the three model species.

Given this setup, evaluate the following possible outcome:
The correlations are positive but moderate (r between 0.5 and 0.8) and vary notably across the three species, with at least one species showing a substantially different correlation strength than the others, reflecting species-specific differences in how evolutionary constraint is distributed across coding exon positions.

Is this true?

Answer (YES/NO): NO